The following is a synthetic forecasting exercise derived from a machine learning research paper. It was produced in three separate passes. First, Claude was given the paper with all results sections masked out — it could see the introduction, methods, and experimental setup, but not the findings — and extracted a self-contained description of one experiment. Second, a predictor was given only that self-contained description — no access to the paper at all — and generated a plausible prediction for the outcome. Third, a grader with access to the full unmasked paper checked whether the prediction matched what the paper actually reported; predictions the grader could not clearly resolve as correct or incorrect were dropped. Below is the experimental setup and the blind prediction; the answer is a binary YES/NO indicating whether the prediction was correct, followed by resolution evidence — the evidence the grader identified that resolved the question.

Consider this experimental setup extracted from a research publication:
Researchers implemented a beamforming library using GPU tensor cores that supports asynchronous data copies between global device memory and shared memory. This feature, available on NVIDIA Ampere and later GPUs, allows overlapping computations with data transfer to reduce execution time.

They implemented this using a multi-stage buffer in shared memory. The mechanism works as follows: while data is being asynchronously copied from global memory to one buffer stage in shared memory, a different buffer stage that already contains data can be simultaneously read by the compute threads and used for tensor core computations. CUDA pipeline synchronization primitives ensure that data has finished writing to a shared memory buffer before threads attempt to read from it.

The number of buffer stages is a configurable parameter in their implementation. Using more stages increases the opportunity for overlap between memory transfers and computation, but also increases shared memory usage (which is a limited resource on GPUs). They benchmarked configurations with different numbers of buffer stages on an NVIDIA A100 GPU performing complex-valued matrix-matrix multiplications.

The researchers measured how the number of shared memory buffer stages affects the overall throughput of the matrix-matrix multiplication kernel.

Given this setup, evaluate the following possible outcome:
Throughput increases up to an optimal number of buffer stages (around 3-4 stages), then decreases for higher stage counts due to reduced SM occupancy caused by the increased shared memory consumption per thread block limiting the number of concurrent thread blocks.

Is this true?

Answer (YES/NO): NO